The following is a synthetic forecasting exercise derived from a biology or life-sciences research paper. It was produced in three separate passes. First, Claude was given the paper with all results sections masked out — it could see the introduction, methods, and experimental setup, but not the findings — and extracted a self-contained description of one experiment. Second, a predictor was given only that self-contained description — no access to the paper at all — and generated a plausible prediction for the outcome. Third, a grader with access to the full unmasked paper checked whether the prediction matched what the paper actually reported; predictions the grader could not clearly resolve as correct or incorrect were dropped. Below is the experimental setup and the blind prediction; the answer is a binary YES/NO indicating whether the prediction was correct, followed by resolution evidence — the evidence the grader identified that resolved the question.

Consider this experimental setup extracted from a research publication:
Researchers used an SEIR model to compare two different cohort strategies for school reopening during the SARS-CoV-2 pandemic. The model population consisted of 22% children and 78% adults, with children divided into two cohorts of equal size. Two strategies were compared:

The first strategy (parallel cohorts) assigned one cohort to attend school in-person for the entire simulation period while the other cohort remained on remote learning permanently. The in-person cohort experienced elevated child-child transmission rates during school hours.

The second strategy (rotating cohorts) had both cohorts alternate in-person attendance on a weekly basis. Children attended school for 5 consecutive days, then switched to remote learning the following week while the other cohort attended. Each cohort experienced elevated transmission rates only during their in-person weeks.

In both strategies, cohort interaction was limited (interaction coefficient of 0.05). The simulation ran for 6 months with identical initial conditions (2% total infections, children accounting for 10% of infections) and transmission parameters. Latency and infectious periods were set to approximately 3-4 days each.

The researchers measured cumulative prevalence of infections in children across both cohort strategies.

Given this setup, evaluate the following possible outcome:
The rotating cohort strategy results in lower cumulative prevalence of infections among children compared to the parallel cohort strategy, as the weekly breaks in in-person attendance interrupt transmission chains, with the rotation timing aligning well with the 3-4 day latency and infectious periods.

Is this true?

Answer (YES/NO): NO